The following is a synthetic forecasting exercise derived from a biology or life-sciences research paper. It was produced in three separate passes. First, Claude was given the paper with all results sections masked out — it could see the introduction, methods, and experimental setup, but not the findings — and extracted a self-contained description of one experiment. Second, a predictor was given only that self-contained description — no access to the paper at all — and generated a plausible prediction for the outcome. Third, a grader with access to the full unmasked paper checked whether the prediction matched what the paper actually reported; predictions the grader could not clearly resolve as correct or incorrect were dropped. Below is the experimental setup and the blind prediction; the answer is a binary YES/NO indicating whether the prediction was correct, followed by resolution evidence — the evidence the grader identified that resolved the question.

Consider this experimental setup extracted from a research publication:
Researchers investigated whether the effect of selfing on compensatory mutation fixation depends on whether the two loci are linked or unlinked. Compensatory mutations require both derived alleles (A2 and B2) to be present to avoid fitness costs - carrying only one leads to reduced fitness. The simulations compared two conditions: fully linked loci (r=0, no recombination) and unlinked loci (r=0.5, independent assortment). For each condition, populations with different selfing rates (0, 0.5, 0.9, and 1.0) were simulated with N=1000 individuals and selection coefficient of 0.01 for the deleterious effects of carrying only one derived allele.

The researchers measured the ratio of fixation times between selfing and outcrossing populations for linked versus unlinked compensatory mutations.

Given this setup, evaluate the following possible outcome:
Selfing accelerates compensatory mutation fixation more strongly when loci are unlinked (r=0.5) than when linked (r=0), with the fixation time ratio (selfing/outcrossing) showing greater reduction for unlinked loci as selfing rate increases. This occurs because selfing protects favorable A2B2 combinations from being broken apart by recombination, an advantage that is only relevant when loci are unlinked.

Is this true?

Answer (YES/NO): YES